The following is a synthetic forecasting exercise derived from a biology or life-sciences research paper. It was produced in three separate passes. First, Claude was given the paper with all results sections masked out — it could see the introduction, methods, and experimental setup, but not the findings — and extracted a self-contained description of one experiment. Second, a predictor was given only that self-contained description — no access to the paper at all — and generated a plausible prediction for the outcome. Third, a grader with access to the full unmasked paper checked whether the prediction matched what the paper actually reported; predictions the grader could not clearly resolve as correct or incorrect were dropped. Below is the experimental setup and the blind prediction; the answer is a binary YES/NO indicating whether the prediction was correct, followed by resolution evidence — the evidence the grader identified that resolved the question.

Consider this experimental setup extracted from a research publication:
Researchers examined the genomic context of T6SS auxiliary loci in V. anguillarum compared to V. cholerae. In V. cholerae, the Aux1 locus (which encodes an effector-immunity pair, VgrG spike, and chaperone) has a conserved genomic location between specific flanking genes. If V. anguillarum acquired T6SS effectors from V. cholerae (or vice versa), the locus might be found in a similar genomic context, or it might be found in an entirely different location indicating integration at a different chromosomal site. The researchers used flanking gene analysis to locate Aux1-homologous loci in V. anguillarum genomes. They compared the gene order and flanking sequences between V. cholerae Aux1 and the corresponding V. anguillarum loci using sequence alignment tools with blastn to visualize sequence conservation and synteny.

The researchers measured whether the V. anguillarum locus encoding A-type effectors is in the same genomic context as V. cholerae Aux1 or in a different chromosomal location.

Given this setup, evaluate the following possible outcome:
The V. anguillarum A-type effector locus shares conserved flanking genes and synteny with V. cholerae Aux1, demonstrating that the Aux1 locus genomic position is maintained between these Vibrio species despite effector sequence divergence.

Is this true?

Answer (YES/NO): NO